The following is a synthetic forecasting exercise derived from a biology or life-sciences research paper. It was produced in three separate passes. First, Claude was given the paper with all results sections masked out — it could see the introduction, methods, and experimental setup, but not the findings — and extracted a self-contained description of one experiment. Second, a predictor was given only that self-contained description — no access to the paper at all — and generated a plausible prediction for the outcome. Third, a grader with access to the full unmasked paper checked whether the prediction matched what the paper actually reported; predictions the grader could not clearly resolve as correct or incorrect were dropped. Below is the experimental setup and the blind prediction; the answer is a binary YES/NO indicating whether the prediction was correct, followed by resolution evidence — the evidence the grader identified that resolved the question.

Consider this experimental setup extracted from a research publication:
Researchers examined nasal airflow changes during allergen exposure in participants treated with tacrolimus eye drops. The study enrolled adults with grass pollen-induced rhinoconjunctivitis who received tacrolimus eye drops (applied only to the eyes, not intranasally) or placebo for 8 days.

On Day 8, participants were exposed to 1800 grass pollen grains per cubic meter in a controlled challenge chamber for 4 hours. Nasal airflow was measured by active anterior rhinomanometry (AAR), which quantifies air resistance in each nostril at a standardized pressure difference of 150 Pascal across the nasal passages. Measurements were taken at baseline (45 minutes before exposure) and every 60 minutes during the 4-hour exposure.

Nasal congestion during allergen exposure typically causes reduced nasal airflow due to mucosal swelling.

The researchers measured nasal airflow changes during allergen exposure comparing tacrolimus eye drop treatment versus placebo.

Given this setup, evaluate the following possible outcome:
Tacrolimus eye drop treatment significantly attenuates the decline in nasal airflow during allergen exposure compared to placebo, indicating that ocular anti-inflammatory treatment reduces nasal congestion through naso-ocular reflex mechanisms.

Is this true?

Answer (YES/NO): NO